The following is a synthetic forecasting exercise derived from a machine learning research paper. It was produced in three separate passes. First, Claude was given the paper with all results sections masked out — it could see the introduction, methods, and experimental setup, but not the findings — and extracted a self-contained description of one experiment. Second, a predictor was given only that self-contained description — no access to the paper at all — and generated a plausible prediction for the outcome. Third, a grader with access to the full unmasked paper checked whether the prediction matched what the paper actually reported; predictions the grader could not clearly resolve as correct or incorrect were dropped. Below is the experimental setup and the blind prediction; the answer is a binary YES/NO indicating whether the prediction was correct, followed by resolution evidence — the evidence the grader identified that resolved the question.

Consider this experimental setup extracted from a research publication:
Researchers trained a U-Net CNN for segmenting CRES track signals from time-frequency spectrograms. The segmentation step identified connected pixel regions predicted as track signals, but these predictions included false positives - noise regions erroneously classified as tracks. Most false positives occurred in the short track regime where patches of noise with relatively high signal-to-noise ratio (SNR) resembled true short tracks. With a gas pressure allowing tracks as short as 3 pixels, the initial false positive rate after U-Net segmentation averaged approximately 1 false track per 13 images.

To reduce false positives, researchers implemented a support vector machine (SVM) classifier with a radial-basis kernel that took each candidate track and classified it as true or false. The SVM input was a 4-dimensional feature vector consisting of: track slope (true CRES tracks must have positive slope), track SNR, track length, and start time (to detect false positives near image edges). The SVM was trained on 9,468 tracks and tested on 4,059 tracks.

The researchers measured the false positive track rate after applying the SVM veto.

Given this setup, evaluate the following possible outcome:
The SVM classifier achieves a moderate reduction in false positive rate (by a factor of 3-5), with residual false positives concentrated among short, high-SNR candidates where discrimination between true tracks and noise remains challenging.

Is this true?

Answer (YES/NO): NO